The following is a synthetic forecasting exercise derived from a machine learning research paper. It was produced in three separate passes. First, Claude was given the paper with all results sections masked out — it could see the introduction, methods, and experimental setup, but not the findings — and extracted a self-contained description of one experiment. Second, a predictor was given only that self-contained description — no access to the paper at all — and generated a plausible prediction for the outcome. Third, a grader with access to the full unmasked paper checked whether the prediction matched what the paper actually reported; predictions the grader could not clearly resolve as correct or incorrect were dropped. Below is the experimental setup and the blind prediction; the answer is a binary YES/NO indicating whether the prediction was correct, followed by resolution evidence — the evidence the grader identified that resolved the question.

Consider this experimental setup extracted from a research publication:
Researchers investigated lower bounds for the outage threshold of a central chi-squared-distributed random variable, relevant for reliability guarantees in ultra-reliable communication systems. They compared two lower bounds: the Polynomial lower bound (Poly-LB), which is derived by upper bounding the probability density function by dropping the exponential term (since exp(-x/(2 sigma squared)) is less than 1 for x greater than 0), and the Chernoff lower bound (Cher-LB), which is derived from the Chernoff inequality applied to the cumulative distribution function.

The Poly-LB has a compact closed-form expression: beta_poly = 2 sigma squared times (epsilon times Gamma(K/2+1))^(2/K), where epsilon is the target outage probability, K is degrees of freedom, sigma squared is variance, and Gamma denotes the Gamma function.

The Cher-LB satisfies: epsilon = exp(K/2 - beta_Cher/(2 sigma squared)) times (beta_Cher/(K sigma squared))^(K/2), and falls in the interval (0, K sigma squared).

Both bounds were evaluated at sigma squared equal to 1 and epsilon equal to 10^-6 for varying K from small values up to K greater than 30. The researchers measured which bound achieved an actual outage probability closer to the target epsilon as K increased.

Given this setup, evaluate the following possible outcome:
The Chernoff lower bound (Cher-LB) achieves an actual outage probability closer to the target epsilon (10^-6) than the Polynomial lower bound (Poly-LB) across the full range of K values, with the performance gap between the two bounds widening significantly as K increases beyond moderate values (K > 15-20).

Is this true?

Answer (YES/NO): NO